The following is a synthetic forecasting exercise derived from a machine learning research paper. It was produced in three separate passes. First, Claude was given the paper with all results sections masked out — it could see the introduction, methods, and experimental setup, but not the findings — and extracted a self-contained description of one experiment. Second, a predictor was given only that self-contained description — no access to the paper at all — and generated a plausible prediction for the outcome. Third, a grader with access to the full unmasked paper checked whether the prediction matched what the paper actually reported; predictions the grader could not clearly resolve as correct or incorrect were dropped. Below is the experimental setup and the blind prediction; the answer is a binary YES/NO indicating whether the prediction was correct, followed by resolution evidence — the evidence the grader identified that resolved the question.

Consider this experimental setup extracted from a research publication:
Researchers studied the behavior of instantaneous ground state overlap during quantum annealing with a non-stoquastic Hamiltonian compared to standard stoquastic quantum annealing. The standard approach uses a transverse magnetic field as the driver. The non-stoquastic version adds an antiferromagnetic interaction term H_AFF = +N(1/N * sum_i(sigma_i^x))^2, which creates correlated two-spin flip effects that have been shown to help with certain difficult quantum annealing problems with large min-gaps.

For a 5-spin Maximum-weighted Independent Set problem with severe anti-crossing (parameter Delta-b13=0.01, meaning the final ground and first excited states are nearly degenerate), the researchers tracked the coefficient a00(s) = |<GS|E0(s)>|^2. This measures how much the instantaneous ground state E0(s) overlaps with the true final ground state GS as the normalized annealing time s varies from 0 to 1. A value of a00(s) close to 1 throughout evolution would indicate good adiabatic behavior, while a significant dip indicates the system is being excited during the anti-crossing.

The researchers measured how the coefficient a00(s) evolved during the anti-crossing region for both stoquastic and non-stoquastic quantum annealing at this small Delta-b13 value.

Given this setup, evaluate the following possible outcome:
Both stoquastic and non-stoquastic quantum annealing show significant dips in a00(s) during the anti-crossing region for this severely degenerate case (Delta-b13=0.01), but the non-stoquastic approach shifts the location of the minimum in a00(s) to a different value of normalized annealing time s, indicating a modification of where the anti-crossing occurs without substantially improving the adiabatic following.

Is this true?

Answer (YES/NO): NO